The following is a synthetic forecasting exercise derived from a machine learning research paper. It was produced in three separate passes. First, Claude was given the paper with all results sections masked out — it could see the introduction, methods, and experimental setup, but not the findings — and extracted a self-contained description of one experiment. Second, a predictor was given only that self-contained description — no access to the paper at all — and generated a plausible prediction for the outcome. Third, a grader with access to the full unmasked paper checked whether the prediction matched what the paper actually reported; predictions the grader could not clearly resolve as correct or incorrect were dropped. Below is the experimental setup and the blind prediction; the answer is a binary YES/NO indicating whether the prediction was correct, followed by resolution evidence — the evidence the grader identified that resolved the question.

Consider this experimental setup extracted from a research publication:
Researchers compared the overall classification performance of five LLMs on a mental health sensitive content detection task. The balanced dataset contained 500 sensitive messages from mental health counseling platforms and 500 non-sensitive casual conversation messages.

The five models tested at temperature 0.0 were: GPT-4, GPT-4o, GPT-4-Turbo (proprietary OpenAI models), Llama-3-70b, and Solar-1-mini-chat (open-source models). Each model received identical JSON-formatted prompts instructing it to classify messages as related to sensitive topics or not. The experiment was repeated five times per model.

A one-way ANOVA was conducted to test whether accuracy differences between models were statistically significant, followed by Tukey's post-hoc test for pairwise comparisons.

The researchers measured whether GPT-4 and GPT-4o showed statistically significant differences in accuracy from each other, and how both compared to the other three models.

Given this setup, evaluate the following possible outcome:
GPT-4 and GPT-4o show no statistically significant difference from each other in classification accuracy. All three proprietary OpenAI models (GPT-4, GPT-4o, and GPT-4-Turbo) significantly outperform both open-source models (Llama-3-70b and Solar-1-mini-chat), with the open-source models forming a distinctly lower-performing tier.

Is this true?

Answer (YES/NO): NO